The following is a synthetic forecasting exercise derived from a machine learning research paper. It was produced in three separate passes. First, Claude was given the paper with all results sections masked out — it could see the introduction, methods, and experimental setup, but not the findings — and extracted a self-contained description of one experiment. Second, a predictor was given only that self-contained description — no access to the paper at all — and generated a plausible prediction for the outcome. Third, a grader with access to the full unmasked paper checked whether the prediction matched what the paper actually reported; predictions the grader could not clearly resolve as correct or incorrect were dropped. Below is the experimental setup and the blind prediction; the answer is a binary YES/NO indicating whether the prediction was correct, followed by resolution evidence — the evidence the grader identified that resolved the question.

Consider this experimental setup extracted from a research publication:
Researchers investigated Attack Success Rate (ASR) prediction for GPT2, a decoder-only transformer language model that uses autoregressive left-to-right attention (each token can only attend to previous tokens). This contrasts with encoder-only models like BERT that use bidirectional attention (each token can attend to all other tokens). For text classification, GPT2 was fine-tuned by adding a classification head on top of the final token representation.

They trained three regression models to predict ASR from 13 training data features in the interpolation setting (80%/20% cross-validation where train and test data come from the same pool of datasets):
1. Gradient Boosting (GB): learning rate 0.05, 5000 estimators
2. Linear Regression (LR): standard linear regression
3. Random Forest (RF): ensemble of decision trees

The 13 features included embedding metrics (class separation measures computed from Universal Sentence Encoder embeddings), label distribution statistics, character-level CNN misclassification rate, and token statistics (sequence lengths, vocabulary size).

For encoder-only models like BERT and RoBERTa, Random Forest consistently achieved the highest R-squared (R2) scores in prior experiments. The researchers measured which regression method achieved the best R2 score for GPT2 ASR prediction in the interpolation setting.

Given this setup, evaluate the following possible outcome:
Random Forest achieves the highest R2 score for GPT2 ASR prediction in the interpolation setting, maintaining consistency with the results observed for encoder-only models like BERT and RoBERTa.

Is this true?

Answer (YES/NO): YES